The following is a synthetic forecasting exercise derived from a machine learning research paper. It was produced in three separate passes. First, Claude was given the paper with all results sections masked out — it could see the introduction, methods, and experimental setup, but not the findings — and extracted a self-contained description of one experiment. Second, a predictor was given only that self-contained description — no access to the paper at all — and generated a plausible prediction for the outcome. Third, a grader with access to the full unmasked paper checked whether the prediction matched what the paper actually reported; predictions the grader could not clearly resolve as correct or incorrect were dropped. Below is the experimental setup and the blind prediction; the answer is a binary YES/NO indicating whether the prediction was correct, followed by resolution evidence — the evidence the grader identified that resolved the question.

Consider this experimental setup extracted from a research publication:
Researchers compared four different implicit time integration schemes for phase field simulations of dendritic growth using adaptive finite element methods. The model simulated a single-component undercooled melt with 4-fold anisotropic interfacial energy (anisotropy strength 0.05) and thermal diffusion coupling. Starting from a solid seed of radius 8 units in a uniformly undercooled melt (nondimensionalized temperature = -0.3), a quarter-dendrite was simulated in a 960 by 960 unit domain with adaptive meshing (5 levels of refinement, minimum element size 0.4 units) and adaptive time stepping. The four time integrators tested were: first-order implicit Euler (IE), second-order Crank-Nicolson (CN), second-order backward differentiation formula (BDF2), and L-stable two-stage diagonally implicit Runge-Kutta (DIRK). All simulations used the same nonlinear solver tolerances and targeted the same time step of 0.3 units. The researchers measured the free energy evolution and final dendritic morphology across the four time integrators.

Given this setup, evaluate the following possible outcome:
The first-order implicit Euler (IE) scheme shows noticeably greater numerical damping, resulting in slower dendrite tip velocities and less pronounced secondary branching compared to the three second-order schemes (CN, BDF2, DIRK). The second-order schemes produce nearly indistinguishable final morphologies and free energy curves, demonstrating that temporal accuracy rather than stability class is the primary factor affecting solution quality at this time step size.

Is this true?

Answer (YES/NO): NO